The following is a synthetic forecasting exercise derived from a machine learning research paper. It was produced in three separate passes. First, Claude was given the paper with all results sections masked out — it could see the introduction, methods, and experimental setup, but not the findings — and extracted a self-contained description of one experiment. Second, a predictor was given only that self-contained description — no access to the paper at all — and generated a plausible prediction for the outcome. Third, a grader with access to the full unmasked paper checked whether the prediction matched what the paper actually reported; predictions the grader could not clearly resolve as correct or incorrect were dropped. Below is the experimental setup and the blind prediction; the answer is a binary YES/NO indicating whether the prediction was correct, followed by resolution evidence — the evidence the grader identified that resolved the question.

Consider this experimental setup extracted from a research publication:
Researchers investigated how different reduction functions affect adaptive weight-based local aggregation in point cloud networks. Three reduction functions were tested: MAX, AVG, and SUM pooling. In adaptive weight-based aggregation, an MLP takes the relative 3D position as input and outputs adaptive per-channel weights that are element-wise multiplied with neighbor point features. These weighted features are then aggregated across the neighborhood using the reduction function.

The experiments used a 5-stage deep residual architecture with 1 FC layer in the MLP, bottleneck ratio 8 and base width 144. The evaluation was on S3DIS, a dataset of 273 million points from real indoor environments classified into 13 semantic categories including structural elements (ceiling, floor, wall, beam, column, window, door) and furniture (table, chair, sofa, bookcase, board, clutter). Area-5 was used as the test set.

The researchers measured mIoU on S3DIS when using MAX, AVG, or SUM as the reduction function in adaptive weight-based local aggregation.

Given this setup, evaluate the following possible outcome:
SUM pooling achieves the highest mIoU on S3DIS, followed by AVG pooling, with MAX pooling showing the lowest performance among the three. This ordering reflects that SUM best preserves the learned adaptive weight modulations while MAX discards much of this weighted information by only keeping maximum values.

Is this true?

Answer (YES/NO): NO